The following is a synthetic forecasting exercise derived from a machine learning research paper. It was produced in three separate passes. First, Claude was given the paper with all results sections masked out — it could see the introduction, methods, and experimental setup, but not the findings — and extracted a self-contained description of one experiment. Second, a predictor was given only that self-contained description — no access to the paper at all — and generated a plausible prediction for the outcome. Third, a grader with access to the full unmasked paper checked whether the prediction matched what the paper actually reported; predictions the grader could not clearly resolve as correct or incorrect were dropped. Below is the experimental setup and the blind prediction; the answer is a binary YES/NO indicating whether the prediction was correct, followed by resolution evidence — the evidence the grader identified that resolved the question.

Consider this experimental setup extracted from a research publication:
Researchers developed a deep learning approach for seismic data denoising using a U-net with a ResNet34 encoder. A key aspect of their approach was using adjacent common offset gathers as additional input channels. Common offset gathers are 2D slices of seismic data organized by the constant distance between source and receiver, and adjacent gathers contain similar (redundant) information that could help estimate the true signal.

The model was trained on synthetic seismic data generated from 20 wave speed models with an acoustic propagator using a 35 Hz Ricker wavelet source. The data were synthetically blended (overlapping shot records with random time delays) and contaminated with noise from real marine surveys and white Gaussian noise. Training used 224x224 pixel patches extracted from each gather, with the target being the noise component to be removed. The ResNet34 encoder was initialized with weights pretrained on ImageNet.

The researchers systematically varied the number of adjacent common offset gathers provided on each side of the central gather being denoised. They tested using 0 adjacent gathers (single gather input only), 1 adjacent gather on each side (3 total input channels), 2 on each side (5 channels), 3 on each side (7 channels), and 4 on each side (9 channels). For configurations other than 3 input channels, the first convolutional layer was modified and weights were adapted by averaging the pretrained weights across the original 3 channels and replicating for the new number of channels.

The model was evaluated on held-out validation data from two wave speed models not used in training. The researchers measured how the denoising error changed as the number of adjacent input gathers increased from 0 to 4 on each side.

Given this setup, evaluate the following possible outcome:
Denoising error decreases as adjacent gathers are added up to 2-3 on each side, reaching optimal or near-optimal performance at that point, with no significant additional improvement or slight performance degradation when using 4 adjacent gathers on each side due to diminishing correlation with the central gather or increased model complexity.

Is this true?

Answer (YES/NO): YES